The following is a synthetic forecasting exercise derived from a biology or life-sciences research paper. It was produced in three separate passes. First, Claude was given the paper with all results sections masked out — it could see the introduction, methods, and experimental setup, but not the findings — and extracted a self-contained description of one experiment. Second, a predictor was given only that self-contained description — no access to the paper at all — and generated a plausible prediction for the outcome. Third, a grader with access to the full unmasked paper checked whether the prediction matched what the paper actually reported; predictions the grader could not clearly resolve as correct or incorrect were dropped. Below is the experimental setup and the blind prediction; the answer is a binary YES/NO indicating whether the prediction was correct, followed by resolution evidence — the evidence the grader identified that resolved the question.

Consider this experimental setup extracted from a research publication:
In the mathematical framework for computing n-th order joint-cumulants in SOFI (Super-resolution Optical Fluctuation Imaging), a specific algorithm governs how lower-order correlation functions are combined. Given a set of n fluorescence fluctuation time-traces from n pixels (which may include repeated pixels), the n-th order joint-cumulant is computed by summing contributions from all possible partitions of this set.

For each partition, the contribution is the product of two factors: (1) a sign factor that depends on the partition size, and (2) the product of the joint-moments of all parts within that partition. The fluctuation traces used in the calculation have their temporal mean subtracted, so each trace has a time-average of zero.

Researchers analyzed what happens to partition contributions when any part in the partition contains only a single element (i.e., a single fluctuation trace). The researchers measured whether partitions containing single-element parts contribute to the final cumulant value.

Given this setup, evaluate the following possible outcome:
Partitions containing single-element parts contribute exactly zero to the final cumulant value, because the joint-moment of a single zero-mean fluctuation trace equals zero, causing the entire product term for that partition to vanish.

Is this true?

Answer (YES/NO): YES